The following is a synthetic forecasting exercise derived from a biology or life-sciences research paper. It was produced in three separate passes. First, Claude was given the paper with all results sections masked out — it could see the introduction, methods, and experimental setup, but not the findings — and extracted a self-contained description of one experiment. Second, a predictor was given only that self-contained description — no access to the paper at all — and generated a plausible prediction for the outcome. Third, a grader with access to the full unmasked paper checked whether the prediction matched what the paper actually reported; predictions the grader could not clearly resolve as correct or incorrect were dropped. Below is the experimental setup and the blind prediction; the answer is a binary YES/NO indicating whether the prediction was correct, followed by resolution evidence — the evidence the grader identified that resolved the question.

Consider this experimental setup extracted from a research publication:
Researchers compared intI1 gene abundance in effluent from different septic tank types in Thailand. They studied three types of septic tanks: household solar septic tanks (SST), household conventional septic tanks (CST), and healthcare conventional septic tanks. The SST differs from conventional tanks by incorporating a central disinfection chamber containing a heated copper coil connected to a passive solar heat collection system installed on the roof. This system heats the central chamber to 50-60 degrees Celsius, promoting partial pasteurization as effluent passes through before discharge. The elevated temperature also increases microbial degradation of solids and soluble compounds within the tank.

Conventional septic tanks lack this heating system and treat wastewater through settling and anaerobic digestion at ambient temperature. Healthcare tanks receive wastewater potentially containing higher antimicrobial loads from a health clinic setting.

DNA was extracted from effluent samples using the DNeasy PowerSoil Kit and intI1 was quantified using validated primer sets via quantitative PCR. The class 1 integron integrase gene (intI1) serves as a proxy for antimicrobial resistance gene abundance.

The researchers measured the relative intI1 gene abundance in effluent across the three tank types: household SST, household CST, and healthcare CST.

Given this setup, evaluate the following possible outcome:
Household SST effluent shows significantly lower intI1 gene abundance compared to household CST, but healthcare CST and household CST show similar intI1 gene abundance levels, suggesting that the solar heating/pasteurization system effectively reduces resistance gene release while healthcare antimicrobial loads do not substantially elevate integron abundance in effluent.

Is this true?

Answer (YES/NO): NO